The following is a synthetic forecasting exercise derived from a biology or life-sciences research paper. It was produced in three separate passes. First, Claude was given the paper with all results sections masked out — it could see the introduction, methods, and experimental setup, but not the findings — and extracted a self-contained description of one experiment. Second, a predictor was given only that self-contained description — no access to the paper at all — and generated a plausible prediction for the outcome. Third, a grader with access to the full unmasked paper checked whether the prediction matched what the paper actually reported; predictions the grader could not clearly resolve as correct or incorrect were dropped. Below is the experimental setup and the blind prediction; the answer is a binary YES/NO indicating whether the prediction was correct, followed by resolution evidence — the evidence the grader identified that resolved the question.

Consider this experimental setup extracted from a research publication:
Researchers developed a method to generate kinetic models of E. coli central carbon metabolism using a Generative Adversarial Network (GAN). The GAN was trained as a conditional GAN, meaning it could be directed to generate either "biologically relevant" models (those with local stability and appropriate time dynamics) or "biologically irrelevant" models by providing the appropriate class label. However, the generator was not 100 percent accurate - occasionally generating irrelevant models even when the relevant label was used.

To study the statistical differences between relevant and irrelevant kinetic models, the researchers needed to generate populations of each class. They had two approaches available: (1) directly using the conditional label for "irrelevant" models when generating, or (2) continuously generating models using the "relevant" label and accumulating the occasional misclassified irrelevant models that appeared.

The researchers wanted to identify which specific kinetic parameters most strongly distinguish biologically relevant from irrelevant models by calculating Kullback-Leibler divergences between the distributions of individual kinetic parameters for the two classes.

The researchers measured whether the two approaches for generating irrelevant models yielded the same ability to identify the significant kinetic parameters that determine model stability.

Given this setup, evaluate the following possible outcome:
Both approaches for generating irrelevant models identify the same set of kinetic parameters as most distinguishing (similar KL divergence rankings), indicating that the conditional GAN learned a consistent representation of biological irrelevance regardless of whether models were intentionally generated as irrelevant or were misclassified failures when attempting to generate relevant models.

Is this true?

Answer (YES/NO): NO